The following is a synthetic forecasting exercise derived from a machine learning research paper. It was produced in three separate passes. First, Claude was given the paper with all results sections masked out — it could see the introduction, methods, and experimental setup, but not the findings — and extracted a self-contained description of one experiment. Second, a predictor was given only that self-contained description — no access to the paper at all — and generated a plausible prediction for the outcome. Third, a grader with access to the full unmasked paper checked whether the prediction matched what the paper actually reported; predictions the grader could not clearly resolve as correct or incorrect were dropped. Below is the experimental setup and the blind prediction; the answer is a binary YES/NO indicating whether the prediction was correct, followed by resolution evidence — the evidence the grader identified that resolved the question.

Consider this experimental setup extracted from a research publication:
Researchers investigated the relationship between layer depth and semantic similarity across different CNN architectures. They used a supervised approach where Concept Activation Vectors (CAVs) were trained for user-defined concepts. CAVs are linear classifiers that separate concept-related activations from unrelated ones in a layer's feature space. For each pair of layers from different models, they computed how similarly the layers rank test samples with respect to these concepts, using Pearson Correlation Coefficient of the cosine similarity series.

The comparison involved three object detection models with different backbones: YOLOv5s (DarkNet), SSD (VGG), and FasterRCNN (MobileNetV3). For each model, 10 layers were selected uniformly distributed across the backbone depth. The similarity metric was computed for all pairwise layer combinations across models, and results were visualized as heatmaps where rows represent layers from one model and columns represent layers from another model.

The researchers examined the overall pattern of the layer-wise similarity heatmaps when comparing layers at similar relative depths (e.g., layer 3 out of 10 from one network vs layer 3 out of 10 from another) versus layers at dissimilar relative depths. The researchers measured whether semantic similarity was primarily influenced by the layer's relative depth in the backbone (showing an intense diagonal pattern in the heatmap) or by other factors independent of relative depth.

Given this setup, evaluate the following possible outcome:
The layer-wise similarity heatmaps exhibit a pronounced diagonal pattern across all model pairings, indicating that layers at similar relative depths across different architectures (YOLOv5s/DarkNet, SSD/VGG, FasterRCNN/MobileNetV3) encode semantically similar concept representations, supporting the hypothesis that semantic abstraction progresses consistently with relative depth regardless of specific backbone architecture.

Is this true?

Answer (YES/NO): YES